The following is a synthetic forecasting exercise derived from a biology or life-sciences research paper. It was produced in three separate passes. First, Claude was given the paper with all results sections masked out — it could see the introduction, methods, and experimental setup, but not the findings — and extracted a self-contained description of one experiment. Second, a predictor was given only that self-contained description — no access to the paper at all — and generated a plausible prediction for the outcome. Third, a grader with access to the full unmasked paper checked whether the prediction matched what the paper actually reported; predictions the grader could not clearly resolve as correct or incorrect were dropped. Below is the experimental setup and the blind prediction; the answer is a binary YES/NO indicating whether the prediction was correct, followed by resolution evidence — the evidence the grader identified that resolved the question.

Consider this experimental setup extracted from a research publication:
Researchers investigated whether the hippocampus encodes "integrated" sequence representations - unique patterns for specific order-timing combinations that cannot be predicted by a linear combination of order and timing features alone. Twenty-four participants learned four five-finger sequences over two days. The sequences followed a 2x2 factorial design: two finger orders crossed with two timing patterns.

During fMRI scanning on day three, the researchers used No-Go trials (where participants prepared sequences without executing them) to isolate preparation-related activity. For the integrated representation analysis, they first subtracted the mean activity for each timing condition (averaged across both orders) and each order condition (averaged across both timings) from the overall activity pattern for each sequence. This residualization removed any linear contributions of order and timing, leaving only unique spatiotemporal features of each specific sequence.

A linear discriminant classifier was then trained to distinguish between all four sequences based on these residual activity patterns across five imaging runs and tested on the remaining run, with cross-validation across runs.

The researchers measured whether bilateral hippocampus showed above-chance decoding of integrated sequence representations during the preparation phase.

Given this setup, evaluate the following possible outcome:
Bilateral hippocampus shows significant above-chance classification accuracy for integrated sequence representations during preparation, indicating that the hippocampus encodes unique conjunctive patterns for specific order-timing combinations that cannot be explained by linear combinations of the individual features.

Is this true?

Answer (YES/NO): NO